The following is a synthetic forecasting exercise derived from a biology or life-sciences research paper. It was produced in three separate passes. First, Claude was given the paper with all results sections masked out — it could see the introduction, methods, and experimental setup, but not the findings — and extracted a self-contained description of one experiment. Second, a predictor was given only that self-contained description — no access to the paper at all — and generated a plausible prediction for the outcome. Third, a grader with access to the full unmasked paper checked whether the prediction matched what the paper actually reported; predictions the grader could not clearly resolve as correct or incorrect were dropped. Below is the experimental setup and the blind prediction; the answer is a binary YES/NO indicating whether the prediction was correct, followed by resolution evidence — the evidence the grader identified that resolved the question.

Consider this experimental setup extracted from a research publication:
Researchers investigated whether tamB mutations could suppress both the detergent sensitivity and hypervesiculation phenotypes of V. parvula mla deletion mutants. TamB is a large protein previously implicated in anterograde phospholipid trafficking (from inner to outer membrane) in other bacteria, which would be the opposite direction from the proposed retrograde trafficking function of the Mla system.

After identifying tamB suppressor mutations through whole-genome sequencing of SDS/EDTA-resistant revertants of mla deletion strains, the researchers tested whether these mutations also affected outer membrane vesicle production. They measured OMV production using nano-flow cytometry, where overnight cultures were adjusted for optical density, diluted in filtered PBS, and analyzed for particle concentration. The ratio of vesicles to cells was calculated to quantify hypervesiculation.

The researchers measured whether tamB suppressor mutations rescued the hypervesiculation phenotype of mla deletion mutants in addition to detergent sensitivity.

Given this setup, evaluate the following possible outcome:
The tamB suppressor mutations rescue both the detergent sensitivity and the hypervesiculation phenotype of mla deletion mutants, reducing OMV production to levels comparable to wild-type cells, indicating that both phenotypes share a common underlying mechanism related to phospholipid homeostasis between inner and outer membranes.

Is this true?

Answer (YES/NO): NO